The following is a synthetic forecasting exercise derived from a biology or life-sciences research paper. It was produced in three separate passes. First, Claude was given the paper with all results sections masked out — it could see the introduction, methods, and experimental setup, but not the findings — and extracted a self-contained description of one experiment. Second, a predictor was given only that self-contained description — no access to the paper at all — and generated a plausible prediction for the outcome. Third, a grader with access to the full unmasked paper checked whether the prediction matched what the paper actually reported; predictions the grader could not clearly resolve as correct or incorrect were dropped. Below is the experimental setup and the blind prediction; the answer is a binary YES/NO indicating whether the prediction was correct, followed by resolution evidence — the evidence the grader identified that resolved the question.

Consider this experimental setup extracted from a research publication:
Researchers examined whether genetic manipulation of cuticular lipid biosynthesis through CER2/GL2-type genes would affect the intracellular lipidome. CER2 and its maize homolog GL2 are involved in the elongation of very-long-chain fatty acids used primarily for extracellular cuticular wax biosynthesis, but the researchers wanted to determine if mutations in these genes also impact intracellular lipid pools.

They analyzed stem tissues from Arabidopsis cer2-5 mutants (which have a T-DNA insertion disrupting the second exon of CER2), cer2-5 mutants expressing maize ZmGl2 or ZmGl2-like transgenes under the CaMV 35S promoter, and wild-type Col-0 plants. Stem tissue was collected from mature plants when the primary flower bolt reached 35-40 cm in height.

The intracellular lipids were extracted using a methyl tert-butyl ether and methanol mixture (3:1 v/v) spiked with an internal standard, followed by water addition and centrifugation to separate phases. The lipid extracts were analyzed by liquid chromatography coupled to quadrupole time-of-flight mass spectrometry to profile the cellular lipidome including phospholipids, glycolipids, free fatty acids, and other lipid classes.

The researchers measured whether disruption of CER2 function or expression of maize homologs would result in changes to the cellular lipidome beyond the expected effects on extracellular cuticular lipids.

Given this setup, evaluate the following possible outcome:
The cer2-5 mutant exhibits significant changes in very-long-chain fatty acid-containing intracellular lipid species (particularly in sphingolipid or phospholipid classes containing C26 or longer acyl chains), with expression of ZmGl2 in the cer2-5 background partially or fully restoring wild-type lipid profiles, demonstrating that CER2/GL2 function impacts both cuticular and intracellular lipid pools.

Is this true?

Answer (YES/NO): YES